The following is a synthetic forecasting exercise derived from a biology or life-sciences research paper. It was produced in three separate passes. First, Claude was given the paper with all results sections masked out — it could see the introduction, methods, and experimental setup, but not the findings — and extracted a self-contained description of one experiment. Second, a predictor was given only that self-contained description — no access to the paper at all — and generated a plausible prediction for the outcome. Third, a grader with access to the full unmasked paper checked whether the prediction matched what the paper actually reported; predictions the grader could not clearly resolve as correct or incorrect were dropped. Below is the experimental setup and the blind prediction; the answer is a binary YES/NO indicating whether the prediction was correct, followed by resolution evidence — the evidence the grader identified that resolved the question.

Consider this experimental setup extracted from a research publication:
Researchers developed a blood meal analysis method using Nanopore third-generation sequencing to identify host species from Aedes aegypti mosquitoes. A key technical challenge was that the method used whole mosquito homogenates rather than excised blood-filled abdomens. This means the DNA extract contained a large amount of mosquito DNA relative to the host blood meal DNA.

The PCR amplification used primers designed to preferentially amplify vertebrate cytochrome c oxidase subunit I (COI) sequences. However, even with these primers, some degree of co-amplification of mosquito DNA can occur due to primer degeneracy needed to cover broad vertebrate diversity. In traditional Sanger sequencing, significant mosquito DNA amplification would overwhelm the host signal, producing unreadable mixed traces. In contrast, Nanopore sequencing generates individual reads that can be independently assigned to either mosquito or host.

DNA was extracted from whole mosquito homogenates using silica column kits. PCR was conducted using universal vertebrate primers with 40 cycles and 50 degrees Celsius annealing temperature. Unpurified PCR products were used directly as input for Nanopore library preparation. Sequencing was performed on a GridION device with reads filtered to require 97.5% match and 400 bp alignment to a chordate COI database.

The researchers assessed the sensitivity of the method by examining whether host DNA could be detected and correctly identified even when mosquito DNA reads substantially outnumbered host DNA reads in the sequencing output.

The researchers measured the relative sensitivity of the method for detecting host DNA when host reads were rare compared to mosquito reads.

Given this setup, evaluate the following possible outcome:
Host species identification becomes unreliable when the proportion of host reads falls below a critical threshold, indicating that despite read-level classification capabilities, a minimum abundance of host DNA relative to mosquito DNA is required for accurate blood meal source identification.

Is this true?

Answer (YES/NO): NO